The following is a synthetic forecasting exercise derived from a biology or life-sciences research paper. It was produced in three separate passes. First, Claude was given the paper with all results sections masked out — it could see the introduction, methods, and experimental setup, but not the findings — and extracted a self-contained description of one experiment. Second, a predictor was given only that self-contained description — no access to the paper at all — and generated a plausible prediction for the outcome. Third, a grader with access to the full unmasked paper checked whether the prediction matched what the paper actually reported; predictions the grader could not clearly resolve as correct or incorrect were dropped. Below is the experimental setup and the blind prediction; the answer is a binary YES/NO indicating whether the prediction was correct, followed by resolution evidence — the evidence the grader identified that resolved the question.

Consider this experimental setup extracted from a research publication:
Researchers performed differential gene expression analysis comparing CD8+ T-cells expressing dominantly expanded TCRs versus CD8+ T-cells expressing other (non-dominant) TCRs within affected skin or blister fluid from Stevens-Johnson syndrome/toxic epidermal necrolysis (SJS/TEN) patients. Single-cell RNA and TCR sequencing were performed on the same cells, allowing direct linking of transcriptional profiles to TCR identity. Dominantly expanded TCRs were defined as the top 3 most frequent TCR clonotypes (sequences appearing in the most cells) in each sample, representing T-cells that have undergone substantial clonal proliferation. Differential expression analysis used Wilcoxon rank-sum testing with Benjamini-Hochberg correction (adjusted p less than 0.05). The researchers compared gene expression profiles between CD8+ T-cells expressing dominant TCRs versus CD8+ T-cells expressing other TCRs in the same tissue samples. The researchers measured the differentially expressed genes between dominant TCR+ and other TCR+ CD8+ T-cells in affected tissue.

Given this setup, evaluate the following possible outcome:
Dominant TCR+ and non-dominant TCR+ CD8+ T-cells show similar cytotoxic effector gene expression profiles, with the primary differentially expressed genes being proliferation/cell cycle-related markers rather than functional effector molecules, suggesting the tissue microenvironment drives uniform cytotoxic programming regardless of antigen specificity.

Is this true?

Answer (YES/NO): NO